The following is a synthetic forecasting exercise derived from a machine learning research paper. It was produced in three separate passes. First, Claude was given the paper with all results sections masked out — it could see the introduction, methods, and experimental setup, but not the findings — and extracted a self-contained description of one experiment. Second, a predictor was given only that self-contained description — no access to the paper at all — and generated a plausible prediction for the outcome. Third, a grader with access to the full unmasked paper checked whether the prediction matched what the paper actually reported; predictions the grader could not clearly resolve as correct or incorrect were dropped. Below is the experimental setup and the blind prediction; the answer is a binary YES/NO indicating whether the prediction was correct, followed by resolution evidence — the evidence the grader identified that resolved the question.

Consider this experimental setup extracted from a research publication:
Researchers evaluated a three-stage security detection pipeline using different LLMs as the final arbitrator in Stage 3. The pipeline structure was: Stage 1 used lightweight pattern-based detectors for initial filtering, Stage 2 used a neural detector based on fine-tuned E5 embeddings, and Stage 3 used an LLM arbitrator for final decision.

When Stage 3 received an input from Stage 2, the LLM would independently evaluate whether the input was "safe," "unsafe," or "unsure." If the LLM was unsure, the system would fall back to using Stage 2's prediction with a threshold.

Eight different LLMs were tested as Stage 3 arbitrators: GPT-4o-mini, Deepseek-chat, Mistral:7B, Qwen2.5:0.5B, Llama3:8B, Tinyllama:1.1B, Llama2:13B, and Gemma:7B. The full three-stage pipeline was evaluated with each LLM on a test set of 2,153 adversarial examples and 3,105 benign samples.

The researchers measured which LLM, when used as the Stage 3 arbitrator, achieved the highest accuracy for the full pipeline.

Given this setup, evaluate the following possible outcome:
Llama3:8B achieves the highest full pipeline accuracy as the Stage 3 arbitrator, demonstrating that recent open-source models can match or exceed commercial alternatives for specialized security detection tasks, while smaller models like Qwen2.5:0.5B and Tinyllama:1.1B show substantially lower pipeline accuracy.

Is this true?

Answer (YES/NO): YES